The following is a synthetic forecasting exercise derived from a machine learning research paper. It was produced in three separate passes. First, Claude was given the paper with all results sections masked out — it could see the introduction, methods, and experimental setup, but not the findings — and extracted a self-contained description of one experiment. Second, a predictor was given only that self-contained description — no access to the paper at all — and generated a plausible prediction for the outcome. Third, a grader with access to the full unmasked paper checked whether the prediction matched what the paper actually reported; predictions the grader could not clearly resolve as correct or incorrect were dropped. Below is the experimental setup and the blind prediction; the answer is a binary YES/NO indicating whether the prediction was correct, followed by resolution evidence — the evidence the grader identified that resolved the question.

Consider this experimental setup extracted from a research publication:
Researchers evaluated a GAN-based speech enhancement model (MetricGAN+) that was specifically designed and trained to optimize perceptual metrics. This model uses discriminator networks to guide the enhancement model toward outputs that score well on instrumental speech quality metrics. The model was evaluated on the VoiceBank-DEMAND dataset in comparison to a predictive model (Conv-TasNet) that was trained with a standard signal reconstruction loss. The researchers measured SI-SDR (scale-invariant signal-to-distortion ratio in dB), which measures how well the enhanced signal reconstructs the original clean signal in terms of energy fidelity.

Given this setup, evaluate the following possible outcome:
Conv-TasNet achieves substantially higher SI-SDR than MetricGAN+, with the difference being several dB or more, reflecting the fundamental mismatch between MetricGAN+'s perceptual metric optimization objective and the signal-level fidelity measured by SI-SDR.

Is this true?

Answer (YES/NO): YES